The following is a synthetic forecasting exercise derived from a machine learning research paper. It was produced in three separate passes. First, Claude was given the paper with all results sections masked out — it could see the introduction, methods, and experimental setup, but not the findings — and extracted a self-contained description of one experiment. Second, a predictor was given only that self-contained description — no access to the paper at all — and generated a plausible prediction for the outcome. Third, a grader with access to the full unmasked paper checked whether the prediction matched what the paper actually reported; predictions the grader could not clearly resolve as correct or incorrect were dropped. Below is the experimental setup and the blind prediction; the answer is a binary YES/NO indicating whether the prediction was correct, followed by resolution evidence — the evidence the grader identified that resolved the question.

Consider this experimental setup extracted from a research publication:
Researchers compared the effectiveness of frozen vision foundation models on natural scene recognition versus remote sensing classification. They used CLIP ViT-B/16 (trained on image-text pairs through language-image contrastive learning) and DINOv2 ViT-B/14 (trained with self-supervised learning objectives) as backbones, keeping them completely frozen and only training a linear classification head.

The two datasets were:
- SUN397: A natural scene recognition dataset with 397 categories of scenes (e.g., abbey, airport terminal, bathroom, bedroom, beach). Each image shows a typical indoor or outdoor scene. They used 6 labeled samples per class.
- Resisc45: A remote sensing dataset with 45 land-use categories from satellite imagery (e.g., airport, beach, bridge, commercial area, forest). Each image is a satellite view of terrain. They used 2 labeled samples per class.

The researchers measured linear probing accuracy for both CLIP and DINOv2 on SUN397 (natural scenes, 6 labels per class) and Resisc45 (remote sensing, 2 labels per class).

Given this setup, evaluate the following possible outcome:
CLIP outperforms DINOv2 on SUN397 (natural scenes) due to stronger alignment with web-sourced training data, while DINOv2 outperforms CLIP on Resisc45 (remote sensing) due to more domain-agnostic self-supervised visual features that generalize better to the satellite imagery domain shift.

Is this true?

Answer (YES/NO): NO